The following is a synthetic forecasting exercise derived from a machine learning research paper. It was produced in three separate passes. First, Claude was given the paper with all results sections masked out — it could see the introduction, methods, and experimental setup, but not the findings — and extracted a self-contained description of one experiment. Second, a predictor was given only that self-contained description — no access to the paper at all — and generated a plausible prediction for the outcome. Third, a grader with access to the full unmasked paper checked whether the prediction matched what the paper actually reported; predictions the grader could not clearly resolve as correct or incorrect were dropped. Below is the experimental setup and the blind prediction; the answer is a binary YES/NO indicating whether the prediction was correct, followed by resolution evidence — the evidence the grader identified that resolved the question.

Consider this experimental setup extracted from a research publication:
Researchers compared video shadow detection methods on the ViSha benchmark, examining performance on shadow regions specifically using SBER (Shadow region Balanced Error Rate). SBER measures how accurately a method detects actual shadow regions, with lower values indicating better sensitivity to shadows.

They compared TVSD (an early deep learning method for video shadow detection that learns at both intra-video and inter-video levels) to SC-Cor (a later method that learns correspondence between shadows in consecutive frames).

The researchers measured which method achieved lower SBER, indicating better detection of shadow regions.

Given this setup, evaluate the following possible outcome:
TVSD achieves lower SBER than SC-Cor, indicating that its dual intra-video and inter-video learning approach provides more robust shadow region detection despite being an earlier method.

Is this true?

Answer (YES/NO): NO